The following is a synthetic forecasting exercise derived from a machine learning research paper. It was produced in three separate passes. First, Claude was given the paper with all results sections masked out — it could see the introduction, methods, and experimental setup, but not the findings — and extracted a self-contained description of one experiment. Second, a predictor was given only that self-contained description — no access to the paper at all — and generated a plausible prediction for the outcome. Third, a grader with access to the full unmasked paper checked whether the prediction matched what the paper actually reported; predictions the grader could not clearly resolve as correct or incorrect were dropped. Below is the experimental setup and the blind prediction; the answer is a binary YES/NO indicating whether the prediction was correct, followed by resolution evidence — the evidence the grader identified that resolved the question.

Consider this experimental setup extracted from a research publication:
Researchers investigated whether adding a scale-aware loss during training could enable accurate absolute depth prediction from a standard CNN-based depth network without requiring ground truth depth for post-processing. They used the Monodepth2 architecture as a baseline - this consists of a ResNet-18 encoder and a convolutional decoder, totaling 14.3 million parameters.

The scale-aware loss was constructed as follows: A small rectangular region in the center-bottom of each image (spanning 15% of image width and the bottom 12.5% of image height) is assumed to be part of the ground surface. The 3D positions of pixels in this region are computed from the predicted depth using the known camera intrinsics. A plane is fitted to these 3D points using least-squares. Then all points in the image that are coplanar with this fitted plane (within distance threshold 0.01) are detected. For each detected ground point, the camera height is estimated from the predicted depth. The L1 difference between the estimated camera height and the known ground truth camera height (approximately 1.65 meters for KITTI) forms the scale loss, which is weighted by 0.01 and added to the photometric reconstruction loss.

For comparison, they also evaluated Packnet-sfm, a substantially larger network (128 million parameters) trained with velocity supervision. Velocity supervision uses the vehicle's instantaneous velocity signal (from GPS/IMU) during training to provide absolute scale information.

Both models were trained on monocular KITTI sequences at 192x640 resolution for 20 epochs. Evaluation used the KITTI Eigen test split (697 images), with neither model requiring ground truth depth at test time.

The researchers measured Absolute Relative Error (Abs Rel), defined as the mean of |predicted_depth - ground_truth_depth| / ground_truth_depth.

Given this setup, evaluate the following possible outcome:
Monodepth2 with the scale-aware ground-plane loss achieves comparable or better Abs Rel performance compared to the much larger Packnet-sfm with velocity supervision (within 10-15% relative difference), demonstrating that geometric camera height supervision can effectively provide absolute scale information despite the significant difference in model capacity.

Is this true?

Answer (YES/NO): YES